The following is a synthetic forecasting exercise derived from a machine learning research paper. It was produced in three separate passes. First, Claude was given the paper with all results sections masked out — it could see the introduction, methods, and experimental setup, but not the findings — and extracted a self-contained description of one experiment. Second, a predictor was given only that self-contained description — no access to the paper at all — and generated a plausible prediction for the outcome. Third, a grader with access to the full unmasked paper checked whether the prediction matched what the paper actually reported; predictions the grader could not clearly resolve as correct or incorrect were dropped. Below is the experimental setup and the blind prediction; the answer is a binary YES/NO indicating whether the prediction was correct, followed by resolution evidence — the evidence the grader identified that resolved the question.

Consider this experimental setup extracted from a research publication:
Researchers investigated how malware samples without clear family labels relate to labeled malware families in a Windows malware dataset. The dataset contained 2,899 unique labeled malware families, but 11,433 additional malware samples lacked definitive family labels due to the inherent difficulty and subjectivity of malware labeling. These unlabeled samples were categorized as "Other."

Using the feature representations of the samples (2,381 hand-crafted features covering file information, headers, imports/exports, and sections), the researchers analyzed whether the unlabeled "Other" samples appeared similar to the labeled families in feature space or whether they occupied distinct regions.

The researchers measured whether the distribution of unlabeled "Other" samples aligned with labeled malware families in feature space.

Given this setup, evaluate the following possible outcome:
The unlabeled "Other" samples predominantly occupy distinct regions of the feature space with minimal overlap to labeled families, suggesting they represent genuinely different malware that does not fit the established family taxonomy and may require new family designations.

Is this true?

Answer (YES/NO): YES